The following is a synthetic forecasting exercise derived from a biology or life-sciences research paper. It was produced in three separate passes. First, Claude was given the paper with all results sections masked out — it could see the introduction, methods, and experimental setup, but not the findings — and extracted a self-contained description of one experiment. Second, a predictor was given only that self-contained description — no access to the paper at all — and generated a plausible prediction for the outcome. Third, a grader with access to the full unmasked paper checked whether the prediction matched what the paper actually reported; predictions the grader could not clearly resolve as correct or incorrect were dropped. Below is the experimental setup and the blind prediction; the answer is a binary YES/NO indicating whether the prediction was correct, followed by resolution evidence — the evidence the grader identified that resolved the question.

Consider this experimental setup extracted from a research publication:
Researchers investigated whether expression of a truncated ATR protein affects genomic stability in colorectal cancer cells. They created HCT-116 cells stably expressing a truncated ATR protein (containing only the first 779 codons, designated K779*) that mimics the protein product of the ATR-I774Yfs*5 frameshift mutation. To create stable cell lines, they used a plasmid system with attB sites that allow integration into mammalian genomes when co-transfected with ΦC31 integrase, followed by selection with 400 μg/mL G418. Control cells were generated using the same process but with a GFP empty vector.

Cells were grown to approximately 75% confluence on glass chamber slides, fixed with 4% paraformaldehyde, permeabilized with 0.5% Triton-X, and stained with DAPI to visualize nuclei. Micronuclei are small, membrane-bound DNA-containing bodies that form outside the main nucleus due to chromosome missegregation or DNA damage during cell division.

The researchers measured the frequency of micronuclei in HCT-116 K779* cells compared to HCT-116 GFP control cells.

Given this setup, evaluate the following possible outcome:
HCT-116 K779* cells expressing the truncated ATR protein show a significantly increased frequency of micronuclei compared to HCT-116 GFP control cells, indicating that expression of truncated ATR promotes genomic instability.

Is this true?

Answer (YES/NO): YES